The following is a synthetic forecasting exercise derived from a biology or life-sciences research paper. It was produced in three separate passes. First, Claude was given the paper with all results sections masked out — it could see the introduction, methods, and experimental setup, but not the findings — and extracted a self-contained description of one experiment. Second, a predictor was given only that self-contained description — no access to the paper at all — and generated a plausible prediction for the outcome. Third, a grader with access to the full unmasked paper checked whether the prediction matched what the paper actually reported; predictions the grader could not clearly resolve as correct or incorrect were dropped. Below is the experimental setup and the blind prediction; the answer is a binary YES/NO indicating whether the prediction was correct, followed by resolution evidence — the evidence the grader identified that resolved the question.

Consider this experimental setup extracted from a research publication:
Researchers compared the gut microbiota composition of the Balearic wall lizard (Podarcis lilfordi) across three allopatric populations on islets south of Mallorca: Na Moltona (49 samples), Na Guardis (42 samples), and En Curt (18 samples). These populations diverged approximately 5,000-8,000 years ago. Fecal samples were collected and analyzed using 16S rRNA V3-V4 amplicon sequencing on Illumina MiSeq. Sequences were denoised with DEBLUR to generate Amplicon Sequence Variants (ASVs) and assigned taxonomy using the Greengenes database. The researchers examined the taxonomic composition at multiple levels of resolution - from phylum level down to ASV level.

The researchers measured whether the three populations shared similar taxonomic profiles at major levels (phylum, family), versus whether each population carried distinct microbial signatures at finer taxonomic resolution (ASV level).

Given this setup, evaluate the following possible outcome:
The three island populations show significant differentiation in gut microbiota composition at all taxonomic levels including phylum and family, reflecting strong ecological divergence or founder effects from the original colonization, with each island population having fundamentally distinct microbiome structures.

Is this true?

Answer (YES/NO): NO